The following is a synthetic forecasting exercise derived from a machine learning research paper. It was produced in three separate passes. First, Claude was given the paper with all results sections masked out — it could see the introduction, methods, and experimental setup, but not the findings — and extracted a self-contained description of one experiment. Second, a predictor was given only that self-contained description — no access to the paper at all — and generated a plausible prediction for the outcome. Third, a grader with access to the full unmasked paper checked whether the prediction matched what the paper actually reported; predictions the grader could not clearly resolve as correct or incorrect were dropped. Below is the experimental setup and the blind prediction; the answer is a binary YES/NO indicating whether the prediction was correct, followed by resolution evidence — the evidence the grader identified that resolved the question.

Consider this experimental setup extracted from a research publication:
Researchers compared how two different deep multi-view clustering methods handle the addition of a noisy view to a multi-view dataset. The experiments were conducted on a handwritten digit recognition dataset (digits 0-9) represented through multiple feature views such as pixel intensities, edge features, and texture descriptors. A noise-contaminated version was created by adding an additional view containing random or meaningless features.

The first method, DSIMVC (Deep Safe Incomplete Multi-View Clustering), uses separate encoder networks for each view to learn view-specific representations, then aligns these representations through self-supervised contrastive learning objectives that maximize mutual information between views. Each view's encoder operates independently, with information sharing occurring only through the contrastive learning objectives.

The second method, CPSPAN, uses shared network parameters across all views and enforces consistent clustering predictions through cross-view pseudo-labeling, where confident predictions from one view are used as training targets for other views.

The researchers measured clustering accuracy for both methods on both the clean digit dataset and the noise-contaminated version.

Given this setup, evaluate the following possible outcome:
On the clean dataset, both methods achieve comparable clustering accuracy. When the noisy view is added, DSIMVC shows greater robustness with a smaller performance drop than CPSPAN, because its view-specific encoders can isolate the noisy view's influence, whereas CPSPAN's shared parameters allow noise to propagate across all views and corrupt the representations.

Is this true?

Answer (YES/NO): NO